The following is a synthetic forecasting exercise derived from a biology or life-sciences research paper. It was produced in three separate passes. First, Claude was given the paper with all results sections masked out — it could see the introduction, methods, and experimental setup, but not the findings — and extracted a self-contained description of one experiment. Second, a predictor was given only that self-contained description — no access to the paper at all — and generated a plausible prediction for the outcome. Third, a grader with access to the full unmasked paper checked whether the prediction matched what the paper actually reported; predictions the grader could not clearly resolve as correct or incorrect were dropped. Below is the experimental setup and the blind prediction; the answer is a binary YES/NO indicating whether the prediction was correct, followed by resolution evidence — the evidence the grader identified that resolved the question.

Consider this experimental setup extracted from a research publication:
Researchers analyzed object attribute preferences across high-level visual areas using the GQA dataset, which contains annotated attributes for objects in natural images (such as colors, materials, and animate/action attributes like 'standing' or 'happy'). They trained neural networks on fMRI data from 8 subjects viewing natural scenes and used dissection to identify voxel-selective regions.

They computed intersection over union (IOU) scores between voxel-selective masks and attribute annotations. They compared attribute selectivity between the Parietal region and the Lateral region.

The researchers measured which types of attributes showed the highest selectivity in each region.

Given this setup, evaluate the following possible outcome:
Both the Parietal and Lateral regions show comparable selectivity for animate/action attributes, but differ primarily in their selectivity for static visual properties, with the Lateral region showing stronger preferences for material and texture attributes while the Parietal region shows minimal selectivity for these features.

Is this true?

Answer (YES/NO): NO